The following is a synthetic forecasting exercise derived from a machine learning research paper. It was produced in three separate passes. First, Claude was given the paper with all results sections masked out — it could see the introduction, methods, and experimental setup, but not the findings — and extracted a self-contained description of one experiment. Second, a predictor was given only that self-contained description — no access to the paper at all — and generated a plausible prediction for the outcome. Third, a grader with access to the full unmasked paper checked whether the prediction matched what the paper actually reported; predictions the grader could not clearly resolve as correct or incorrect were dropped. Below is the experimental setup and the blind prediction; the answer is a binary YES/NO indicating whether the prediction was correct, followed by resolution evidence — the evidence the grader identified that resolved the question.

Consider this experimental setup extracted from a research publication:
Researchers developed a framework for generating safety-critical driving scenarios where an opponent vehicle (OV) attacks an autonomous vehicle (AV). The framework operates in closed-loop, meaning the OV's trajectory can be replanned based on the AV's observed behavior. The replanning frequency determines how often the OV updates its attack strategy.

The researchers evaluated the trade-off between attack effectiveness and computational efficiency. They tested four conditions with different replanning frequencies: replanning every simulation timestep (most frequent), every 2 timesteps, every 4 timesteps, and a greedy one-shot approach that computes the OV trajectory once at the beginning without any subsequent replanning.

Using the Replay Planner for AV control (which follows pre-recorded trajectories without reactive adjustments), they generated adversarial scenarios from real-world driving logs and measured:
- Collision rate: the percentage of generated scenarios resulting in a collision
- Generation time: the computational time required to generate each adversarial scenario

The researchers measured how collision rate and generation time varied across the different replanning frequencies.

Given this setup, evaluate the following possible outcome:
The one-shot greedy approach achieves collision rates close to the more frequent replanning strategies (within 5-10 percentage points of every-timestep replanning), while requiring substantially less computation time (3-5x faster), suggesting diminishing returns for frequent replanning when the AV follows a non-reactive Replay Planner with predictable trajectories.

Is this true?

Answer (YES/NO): NO